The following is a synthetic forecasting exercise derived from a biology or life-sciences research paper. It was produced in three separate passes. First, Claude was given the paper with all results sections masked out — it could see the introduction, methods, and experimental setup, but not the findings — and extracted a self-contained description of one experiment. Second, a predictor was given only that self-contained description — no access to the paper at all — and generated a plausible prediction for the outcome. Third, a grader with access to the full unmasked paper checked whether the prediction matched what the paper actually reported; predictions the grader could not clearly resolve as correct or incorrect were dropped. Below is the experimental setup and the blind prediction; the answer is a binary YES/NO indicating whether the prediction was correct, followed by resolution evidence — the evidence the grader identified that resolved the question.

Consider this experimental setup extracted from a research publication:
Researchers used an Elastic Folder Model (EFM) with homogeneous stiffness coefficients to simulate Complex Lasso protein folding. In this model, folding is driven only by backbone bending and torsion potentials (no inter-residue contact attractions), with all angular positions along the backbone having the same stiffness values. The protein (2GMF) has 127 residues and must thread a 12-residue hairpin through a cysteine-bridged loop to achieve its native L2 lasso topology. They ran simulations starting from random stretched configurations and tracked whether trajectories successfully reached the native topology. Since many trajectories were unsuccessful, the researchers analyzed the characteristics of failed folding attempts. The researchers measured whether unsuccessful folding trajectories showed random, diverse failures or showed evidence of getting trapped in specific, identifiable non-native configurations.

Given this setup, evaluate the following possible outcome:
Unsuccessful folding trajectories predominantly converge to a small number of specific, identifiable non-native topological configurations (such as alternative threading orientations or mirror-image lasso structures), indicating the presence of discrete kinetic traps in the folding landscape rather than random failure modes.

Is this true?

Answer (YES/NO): NO